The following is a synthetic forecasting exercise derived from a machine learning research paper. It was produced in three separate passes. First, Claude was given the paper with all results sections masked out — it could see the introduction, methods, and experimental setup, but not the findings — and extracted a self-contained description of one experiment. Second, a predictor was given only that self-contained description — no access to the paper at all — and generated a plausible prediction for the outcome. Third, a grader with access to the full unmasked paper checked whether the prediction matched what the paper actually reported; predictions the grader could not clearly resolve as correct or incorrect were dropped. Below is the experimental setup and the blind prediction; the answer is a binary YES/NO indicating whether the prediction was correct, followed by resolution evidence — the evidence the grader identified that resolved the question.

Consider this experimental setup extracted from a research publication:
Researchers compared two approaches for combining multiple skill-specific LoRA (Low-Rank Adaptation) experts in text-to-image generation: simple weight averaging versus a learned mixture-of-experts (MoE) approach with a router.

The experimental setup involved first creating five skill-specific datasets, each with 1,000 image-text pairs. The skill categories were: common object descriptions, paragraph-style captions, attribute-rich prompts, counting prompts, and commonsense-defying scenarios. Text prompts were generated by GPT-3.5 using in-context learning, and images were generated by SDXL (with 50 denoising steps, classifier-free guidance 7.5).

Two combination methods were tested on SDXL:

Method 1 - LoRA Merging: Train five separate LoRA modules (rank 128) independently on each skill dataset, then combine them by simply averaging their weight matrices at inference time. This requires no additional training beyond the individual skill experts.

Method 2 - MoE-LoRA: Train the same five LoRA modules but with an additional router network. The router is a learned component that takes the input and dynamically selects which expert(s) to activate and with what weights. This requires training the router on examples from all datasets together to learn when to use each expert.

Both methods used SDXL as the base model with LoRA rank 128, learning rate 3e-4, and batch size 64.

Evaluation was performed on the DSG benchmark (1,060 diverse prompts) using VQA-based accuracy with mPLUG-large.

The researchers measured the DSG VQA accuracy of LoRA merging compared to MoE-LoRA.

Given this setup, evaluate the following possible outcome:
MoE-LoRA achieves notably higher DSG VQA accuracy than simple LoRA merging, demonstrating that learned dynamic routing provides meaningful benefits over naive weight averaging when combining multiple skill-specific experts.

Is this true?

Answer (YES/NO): NO